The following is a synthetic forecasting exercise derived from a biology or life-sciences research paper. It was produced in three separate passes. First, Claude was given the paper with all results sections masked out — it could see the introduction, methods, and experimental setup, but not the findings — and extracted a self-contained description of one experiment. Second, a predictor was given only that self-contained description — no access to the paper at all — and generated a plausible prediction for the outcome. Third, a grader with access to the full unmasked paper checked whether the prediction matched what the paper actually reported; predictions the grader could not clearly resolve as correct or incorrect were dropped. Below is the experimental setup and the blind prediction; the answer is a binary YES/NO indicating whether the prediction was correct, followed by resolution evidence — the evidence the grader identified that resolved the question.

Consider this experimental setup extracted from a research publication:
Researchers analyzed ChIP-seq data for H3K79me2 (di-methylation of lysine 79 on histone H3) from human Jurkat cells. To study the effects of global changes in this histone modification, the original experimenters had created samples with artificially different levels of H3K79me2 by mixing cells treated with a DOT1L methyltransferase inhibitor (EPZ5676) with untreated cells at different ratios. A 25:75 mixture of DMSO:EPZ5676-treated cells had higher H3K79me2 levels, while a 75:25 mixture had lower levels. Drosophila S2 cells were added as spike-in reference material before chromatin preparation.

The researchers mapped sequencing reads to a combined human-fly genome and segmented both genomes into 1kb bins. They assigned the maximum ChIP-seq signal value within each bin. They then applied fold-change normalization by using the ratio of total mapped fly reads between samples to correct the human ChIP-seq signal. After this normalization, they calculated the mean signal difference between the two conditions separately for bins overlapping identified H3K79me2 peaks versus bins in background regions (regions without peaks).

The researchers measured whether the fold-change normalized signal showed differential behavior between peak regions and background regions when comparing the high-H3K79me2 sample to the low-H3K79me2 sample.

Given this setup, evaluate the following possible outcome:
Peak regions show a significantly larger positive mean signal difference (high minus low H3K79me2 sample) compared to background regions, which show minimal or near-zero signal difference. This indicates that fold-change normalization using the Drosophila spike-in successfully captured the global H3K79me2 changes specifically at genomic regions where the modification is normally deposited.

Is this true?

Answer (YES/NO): NO